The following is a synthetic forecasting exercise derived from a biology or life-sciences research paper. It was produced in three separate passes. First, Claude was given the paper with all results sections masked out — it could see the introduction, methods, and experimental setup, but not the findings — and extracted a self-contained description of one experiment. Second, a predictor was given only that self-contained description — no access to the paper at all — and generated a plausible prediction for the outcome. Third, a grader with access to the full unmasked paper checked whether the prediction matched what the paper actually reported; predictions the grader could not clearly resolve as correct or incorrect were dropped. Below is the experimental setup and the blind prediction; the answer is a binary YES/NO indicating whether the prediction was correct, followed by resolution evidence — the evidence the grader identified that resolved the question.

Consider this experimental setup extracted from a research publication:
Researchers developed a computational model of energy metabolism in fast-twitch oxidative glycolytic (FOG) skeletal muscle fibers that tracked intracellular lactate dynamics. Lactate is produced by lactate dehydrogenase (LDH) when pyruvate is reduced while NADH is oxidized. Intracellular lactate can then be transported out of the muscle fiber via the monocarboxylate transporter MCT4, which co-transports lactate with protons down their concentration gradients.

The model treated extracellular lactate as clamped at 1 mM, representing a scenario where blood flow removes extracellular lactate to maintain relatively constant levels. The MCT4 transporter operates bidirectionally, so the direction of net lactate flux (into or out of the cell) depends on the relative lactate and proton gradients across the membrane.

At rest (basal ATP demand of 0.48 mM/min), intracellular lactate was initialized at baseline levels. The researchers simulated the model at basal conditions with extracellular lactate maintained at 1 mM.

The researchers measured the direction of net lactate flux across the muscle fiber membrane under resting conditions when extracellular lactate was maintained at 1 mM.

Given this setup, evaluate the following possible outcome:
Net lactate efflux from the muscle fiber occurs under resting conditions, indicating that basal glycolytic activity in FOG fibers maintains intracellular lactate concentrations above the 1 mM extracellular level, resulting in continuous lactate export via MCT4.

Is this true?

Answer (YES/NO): NO